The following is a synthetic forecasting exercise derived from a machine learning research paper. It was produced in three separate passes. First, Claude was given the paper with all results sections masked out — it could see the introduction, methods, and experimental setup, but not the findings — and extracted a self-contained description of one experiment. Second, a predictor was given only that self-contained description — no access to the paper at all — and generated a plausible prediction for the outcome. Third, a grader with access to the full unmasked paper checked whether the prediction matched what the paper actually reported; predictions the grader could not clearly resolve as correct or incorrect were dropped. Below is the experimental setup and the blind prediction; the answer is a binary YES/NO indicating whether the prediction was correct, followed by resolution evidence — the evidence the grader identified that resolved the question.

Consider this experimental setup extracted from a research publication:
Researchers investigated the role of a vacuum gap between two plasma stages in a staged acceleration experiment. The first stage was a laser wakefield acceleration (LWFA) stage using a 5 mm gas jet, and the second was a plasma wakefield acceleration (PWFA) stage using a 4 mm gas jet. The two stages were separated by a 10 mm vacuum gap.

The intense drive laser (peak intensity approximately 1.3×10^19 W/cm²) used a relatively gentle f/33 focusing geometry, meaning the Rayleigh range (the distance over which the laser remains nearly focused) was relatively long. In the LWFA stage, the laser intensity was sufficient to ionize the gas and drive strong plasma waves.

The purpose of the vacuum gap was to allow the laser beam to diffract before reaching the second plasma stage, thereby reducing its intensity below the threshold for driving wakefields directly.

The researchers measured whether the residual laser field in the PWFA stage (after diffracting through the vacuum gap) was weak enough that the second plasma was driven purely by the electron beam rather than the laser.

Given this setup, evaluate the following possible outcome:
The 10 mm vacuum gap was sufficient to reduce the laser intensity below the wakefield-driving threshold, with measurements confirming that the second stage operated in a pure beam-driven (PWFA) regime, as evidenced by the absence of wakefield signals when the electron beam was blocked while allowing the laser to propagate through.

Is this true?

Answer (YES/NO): YES